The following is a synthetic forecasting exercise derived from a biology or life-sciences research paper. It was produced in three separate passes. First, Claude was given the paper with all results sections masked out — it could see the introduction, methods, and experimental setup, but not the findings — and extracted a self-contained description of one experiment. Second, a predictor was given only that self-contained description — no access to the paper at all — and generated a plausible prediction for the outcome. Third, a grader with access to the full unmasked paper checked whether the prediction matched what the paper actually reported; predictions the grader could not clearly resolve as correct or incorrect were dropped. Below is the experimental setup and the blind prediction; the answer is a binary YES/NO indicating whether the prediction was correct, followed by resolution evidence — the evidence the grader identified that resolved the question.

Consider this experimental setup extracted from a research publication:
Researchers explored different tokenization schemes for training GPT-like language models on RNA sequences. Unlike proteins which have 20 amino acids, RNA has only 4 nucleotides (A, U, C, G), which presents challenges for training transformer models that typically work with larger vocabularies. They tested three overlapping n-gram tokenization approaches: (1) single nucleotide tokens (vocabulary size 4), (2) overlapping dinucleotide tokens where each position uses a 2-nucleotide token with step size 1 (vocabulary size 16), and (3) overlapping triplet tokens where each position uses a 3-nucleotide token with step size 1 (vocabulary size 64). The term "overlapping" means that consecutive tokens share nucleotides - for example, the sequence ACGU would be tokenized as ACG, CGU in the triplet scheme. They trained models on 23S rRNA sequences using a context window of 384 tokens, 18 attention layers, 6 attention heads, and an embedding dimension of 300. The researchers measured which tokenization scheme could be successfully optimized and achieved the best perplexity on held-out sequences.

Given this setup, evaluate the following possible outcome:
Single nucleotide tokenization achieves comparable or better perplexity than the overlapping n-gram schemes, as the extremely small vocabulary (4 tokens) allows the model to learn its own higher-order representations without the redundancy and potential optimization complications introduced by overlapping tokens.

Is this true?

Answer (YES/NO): NO